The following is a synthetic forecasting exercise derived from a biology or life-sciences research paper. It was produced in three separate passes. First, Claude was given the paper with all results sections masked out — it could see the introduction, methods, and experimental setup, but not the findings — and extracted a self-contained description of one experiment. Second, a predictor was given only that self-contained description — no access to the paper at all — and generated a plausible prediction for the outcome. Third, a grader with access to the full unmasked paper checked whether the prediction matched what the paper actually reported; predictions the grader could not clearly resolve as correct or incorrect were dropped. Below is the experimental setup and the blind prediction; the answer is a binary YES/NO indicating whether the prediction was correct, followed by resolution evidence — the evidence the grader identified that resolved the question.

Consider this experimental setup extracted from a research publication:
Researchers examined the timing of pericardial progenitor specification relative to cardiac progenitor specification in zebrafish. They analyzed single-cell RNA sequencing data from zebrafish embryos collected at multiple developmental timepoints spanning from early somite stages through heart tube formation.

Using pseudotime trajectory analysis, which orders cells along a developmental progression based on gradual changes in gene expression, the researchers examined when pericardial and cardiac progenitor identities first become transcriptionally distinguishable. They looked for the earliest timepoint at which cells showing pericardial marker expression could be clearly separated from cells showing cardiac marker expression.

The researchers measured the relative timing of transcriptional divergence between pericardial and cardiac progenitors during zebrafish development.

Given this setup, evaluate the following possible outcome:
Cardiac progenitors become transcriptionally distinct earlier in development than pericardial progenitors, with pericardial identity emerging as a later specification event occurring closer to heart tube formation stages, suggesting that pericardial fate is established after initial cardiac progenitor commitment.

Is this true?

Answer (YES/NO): NO